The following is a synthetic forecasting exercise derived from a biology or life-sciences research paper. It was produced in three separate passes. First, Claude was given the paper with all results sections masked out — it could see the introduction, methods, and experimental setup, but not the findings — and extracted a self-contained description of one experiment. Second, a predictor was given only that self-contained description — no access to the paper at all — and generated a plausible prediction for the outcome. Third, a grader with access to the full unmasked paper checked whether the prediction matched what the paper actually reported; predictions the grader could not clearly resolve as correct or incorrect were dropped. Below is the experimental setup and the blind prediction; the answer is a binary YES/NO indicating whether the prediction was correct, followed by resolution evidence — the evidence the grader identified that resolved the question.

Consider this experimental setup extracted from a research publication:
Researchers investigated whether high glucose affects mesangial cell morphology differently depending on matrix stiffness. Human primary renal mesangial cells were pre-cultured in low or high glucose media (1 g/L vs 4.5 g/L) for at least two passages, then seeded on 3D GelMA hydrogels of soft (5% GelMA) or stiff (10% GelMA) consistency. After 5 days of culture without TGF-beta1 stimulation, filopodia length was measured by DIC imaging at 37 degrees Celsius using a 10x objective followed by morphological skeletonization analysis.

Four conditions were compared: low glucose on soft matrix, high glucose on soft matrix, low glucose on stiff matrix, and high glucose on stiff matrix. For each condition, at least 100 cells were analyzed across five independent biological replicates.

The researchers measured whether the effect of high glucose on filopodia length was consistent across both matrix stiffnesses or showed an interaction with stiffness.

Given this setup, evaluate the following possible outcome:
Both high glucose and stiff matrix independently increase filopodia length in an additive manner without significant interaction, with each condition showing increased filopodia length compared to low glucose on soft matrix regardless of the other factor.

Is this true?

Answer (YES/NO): NO